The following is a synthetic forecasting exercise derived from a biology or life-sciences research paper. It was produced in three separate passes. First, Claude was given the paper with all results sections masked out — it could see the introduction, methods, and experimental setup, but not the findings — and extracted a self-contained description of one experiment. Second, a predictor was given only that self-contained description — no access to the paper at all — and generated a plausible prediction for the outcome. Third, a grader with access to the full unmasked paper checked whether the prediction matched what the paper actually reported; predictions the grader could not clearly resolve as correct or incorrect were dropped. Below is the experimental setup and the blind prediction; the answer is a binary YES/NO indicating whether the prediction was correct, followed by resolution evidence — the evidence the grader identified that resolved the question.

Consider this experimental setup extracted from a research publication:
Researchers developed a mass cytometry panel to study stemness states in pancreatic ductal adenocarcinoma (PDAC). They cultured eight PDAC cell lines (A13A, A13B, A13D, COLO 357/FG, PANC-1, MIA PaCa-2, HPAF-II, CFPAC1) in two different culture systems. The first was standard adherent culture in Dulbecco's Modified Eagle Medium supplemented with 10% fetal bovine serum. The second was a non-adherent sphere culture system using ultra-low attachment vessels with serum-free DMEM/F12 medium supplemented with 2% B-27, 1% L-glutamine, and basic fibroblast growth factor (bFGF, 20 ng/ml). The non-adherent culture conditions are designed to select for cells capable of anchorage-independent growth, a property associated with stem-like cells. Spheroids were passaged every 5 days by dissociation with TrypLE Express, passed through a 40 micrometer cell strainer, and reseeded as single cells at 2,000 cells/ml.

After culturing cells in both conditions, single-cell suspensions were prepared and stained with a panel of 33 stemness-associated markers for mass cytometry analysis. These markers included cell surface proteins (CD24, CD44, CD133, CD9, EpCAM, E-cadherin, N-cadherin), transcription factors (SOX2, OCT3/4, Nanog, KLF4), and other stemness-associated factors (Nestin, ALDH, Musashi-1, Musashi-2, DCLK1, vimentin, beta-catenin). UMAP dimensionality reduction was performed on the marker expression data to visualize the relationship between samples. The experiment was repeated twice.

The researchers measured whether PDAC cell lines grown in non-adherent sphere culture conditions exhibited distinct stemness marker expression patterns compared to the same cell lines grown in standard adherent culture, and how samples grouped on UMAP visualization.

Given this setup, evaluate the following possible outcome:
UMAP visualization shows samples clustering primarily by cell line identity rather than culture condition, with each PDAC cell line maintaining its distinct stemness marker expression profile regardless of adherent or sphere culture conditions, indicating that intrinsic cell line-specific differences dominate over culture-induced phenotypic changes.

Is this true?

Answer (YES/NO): YES